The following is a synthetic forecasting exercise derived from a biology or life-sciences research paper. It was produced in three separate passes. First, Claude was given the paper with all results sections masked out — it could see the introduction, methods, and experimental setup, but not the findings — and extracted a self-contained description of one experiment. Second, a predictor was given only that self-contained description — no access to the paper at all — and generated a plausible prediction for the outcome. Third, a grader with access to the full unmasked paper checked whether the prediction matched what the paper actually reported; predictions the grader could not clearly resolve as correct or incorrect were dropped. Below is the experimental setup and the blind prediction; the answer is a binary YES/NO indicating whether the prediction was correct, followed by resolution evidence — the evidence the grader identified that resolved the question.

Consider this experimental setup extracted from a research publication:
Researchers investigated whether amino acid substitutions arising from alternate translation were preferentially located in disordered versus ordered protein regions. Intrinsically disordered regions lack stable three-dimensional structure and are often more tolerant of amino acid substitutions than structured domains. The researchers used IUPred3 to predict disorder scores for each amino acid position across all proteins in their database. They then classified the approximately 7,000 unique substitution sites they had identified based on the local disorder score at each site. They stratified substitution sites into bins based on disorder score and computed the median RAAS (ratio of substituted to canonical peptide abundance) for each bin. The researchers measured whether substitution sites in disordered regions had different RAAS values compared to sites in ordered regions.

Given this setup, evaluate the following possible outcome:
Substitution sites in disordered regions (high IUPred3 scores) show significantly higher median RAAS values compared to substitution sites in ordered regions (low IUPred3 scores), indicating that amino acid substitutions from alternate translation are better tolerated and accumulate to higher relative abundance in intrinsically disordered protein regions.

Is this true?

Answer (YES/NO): YES